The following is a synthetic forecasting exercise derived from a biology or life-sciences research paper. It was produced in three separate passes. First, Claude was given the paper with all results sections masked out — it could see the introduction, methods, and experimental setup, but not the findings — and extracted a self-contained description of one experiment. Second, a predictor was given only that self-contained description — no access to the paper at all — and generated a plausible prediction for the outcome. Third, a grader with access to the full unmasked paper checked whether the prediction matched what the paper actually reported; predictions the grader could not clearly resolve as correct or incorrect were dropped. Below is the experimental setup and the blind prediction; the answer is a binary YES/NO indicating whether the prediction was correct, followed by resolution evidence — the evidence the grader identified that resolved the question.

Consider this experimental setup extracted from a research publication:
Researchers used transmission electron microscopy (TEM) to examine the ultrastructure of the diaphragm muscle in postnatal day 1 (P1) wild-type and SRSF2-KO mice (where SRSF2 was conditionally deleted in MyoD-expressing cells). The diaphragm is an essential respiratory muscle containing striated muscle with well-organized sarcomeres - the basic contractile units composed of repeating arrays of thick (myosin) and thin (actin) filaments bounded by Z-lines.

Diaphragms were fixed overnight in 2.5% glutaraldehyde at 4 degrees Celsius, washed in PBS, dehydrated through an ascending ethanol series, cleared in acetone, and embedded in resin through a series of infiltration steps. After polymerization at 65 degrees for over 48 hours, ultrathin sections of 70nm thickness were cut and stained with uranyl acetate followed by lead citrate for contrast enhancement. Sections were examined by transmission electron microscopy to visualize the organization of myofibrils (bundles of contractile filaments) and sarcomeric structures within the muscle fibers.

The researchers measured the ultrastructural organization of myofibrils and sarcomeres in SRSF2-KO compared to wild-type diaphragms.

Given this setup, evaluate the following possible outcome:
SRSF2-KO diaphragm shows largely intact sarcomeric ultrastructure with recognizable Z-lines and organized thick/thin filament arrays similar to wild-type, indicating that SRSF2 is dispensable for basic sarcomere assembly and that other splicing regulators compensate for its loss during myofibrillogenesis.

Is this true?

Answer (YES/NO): NO